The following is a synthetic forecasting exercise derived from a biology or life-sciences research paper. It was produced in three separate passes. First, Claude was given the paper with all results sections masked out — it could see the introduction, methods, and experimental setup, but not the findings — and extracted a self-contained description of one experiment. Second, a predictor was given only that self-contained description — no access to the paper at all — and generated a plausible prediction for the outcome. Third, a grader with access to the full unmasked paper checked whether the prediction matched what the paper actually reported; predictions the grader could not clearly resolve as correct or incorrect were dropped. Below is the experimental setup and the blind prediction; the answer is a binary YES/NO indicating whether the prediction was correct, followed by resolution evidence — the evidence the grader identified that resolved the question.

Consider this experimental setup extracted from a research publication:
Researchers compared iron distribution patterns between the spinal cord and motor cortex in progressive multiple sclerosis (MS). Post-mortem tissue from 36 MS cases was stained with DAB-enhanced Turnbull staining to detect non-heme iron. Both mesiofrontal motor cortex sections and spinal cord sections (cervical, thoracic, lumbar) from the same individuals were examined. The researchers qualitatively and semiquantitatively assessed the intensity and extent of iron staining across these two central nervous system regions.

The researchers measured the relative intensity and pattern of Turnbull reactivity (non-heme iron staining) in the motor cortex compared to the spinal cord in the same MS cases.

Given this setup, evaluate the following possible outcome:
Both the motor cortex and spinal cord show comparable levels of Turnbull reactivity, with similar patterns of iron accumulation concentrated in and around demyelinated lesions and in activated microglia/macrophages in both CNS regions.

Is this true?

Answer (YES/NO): NO